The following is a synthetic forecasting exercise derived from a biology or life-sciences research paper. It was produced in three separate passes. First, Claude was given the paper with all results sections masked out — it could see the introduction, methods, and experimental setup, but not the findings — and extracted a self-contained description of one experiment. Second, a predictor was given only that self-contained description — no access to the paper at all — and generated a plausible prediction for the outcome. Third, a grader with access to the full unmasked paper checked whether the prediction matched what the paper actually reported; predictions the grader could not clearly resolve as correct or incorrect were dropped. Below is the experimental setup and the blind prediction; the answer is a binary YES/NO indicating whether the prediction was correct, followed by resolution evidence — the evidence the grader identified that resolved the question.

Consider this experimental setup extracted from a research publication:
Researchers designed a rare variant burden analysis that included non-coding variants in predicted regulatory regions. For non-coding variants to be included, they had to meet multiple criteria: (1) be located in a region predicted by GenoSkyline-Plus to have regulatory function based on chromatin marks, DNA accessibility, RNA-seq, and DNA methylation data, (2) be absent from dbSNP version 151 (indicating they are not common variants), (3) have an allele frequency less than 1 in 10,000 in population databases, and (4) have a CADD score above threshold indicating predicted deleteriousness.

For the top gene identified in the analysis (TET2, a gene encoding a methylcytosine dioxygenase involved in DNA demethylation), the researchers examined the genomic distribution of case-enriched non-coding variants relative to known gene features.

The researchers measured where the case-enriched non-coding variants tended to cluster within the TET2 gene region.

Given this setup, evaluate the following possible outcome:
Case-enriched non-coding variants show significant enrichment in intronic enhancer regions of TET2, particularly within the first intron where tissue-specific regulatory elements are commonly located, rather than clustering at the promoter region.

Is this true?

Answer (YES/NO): NO